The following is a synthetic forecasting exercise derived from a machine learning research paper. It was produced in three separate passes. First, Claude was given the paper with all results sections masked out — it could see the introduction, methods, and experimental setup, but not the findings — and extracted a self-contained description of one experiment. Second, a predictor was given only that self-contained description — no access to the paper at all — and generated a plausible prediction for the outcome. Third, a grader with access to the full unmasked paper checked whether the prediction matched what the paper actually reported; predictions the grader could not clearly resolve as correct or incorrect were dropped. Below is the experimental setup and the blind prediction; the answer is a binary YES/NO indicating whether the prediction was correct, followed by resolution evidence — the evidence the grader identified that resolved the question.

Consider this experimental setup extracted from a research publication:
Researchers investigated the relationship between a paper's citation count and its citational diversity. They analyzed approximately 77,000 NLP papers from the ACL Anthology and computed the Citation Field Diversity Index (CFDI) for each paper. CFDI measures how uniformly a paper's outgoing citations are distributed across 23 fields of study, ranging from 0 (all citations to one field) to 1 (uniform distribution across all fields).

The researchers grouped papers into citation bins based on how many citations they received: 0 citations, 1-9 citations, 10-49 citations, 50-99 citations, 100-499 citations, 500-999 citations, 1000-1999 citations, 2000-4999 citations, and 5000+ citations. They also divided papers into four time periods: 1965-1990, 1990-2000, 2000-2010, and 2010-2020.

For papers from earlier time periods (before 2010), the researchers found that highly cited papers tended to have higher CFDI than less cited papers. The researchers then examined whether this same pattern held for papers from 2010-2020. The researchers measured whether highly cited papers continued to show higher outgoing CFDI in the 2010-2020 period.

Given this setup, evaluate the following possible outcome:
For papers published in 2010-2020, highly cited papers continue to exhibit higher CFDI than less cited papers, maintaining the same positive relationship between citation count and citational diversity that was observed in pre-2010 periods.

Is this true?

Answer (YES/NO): NO